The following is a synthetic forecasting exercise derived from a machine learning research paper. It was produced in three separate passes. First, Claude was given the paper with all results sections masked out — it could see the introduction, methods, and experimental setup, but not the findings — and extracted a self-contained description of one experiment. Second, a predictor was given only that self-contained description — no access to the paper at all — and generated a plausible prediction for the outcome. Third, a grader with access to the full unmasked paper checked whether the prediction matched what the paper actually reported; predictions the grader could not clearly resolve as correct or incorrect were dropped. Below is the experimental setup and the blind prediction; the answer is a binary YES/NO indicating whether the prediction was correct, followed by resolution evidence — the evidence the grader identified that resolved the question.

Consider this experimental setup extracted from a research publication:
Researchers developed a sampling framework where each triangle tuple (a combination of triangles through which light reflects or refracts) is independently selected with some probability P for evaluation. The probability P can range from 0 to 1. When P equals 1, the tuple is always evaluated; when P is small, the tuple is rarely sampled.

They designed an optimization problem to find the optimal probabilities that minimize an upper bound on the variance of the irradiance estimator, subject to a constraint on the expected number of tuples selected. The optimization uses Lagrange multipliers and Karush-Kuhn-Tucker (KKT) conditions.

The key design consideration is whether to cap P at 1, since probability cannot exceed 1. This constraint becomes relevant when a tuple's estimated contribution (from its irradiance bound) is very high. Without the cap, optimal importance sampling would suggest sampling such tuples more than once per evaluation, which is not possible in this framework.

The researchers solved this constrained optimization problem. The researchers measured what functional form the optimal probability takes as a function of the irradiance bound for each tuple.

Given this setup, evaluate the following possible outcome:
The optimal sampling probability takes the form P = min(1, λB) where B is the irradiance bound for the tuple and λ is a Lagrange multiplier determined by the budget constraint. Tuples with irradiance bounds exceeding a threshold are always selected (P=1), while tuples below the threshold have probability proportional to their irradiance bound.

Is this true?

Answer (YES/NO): YES